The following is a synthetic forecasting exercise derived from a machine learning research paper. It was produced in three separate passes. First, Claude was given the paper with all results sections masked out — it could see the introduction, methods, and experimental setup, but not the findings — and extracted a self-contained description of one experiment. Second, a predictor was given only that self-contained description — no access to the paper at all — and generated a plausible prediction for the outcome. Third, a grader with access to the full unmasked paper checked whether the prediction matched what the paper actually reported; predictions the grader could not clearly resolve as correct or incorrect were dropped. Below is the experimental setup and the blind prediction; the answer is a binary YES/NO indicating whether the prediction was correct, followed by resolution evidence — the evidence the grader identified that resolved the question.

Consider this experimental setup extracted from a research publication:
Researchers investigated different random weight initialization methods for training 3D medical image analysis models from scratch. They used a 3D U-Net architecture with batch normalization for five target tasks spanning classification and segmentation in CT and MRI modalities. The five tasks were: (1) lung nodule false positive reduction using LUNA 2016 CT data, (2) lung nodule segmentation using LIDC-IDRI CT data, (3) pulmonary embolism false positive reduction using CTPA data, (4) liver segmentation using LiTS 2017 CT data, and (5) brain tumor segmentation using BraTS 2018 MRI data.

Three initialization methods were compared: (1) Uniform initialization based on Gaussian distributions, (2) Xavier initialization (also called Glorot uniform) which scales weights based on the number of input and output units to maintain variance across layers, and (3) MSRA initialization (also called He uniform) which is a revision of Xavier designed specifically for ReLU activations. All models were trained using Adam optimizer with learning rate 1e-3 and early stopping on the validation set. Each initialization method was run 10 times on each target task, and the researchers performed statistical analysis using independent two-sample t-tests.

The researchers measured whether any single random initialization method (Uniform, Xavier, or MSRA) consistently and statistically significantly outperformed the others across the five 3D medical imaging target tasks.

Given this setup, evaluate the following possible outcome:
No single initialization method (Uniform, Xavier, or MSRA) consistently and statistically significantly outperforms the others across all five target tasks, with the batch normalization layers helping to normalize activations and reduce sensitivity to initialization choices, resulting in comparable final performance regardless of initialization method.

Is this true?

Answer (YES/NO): NO